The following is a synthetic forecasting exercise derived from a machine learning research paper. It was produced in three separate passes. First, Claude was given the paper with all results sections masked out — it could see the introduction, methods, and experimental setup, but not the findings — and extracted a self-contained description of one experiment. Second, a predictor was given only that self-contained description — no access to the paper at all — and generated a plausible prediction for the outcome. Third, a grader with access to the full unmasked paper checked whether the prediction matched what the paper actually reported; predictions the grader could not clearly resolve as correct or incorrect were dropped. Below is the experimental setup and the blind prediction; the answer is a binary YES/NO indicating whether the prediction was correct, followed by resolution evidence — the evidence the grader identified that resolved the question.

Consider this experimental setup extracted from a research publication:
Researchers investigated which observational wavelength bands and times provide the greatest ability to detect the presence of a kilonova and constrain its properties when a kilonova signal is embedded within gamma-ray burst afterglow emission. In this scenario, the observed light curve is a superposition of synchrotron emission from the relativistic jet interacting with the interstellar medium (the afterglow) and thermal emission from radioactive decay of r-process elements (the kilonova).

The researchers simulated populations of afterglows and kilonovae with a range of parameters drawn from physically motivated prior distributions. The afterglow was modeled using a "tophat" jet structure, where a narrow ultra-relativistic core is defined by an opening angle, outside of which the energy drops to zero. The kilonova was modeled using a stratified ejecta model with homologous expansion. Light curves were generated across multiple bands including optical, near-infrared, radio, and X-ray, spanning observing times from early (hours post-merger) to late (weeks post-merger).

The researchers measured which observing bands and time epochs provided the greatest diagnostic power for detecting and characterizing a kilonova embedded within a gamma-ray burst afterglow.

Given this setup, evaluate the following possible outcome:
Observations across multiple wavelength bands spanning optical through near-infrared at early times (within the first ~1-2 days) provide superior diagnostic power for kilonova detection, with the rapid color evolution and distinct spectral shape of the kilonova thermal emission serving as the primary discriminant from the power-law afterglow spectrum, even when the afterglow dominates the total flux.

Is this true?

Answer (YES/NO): NO